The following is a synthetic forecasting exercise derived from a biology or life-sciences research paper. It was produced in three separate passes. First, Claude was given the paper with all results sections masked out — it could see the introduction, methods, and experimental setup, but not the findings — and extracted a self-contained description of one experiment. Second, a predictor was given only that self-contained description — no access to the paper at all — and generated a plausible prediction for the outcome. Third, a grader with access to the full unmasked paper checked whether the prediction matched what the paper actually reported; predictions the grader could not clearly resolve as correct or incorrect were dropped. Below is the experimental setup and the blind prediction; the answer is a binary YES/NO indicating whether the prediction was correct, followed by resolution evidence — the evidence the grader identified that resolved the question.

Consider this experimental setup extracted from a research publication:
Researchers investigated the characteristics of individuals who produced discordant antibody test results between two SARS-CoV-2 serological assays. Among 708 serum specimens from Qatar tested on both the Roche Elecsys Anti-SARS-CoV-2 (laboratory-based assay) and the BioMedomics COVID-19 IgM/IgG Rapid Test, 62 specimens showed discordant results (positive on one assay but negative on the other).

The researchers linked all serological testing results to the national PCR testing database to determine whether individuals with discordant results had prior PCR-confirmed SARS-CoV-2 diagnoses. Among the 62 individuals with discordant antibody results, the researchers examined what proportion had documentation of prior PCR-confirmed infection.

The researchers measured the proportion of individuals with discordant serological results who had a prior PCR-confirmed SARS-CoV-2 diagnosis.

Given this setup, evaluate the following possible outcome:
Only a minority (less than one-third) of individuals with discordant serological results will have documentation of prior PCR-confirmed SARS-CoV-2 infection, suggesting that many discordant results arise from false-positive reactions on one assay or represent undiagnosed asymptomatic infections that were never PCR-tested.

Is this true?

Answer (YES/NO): NO